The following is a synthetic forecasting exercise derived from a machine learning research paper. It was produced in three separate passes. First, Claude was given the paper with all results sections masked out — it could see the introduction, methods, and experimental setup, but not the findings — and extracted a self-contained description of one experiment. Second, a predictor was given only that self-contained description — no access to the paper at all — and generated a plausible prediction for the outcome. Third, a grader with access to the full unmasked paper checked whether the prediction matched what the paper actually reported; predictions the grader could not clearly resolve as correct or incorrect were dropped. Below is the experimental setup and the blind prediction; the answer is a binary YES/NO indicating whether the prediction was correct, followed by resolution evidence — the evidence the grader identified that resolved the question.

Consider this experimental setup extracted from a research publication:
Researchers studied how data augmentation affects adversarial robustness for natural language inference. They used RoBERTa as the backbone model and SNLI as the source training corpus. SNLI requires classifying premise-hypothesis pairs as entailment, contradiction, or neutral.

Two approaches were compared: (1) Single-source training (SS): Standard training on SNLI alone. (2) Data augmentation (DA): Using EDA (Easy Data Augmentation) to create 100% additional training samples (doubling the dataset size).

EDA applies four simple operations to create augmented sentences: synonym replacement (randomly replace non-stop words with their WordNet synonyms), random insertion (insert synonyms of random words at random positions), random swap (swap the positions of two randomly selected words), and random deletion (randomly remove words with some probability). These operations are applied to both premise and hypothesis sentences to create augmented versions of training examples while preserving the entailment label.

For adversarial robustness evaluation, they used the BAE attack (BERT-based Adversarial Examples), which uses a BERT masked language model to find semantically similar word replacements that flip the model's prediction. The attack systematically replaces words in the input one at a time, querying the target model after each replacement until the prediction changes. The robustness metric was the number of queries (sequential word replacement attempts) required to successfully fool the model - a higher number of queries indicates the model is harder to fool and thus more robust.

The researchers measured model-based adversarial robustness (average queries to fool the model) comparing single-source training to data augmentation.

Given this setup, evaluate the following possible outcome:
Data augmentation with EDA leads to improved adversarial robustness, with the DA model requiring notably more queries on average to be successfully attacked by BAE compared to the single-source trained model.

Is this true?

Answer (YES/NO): YES